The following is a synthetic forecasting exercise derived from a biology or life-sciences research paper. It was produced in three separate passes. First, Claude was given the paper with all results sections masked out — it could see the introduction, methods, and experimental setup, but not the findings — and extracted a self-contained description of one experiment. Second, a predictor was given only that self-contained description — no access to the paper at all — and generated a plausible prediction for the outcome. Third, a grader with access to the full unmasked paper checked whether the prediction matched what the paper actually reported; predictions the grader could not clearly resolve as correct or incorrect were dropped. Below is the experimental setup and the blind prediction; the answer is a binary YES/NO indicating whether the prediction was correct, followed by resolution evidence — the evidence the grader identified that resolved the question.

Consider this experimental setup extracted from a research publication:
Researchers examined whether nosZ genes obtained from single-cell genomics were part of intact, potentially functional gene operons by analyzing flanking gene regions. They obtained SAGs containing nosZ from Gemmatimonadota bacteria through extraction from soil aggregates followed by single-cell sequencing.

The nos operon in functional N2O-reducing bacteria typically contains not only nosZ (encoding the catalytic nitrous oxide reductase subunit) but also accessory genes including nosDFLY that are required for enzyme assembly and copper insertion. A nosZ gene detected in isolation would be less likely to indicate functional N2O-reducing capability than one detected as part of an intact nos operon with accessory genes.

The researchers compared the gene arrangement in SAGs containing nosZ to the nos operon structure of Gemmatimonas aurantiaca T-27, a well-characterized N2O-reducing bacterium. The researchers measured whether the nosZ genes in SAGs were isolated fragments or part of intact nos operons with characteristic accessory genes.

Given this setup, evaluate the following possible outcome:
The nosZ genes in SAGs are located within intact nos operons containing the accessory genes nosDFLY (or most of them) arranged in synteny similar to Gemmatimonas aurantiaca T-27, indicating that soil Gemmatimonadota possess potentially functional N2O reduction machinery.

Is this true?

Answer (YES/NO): YES